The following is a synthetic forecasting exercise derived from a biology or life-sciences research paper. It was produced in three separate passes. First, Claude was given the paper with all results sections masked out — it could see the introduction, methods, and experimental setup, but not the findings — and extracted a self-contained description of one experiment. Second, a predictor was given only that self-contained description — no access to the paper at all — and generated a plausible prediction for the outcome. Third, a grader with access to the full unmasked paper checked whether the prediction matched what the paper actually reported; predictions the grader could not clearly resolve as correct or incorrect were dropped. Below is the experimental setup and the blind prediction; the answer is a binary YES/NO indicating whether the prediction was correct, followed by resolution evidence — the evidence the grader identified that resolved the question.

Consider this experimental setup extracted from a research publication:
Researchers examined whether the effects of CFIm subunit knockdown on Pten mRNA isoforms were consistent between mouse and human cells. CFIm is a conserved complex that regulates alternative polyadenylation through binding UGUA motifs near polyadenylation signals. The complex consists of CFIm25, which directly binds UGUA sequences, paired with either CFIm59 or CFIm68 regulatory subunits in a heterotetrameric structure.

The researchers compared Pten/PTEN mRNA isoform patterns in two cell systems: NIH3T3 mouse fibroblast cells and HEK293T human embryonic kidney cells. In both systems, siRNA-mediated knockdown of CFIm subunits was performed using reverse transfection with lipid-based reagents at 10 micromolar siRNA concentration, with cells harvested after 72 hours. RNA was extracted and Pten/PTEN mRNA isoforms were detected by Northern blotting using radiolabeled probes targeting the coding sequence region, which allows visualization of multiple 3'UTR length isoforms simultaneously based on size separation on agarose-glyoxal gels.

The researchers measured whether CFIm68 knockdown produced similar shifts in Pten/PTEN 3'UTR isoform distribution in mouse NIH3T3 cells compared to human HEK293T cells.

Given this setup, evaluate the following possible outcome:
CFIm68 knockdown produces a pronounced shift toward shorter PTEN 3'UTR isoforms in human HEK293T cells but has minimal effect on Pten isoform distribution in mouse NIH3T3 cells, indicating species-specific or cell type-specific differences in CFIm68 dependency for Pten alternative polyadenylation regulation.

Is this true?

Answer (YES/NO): NO